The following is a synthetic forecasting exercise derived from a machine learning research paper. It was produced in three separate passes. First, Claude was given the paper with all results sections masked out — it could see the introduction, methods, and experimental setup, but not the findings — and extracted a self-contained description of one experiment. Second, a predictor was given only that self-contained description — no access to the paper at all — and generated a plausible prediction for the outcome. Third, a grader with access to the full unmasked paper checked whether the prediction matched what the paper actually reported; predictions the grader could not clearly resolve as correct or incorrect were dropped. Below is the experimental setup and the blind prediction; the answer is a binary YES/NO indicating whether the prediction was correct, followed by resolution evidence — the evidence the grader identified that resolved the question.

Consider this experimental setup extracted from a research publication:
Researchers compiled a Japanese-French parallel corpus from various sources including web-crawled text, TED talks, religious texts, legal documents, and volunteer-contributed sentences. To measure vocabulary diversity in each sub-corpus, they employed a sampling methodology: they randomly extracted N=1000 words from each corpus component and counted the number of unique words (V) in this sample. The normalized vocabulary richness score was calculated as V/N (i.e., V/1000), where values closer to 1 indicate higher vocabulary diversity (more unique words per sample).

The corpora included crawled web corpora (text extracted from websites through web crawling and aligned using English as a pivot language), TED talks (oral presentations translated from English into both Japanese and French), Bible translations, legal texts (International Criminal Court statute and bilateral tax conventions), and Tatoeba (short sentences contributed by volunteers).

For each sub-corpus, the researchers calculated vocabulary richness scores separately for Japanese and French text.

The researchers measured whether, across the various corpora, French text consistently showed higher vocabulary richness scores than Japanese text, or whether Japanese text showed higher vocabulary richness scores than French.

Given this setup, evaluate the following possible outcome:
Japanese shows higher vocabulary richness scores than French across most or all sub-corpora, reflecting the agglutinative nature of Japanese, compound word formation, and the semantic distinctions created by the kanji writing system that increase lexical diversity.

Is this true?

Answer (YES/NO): NO